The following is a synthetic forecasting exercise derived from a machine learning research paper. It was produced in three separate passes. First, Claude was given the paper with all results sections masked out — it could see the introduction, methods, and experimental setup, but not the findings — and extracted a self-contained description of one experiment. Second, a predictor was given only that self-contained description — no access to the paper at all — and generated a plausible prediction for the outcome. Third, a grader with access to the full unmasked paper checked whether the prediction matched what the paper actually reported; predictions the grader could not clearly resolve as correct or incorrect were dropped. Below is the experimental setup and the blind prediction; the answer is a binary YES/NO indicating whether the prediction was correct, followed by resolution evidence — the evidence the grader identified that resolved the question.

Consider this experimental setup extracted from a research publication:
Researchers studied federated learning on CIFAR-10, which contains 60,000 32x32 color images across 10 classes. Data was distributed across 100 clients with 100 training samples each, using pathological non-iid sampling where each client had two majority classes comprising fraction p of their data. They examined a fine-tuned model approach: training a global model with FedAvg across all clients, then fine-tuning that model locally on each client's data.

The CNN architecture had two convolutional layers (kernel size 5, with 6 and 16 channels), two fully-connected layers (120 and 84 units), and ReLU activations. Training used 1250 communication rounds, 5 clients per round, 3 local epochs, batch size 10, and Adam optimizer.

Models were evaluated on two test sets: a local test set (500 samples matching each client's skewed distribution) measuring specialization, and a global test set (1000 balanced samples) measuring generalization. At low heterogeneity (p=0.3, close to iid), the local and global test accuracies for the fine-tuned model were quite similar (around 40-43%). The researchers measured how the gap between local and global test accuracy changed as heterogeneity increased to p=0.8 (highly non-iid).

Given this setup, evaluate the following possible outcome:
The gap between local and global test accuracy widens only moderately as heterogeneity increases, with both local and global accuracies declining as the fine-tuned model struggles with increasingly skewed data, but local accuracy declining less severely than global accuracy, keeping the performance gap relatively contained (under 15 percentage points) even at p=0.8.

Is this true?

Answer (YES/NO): NO